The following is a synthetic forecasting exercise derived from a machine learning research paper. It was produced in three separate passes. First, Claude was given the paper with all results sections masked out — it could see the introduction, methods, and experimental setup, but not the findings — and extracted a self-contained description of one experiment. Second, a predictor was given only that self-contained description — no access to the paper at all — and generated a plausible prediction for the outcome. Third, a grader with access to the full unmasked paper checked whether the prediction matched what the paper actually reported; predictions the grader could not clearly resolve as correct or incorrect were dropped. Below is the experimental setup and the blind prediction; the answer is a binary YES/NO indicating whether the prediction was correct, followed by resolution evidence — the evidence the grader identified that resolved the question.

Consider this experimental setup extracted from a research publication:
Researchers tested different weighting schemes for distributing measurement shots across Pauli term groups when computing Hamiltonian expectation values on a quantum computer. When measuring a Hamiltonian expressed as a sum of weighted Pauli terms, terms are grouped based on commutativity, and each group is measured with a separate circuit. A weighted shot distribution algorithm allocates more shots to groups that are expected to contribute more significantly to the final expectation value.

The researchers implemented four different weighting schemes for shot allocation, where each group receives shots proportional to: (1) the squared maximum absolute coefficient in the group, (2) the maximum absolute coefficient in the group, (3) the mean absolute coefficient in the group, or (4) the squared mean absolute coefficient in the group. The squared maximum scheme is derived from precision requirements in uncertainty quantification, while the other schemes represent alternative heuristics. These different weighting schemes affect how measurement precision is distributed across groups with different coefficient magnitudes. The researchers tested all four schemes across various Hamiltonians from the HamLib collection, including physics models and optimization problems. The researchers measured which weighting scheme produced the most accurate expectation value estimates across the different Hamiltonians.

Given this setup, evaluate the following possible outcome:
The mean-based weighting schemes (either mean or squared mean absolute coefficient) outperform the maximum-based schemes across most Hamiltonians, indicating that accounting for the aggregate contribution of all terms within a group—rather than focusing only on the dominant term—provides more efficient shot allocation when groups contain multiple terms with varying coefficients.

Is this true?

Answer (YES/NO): NO